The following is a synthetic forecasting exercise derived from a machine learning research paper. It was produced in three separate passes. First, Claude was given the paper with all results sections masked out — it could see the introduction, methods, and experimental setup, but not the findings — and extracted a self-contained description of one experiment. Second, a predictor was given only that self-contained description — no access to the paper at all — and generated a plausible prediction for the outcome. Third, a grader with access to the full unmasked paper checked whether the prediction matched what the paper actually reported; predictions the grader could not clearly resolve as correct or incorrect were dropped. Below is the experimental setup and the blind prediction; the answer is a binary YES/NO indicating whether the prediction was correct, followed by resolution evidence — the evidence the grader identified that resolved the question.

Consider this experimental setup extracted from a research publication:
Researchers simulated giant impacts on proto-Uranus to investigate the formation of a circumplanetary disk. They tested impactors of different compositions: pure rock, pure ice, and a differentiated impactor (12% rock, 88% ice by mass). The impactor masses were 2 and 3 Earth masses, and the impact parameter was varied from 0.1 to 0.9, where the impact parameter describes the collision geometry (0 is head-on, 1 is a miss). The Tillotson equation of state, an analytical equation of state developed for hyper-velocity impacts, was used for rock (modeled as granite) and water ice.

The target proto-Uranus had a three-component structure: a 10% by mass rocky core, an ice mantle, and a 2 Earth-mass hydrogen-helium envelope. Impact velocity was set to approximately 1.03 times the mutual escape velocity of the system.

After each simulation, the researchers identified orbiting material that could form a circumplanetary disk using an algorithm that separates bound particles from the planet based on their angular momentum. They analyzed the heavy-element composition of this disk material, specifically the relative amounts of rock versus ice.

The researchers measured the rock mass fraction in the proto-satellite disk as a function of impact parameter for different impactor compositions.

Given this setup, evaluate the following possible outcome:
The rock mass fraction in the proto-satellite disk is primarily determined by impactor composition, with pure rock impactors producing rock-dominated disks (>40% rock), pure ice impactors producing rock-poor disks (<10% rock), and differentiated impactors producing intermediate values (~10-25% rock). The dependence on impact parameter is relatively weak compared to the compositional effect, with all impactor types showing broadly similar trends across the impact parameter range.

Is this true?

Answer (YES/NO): NO